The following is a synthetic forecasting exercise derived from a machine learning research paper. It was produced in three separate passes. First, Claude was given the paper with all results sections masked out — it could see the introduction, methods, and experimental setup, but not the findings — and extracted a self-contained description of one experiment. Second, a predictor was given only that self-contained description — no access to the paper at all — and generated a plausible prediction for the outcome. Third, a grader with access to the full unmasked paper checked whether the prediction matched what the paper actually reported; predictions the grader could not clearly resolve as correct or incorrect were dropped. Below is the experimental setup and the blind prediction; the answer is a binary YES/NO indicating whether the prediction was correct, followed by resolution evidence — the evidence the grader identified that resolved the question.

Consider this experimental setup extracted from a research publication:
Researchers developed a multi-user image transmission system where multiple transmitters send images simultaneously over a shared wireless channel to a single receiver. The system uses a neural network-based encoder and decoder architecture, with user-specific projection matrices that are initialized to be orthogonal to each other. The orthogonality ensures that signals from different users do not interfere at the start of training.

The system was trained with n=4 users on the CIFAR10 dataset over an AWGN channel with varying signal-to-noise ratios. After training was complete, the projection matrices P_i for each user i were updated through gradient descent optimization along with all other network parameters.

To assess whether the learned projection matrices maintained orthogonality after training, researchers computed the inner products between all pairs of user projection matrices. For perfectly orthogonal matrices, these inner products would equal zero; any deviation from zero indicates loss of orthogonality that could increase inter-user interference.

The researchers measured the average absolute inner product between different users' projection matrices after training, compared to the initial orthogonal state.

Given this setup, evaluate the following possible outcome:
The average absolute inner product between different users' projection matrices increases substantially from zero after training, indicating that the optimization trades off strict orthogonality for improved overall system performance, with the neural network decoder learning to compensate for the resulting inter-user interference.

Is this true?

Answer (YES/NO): NO